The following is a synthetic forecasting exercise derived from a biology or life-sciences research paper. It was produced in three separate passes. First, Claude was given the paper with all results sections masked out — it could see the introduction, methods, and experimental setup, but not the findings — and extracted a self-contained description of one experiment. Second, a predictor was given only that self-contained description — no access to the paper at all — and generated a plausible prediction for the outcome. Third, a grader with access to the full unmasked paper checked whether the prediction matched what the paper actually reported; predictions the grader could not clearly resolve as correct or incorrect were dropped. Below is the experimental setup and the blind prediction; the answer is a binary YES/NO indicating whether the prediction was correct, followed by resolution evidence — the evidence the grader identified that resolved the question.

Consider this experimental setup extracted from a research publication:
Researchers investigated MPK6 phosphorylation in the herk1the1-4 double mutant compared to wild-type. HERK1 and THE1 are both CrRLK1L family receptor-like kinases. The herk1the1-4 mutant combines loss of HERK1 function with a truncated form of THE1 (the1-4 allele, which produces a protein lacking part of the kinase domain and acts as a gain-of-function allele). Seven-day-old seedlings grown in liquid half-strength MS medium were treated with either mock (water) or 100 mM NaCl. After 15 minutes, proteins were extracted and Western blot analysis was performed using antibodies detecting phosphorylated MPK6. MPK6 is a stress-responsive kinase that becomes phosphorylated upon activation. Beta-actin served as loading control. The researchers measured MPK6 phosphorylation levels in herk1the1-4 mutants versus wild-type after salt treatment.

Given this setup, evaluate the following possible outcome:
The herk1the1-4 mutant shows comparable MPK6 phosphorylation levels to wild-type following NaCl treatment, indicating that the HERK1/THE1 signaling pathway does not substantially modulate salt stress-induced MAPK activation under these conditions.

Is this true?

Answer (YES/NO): NO